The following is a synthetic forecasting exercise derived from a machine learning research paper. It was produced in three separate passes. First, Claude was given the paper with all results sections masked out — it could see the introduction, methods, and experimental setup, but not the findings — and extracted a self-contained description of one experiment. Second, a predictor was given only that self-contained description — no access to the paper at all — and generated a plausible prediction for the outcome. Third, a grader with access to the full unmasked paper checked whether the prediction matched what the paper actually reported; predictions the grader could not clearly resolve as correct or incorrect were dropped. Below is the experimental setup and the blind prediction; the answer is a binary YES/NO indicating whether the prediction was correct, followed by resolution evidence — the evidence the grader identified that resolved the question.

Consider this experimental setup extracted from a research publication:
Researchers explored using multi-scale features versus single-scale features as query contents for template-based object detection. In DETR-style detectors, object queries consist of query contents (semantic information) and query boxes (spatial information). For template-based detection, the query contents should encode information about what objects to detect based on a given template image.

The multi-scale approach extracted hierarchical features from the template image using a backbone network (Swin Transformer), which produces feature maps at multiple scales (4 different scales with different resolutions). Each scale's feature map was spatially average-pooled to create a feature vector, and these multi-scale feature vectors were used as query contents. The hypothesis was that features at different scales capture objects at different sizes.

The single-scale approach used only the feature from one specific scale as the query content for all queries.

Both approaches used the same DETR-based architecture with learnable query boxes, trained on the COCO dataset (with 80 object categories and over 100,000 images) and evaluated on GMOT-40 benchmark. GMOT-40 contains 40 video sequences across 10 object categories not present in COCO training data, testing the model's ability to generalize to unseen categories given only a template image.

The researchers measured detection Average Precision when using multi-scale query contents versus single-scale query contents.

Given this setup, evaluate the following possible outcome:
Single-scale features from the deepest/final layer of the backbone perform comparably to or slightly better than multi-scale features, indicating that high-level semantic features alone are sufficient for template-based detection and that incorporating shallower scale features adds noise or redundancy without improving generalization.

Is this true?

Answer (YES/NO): NO